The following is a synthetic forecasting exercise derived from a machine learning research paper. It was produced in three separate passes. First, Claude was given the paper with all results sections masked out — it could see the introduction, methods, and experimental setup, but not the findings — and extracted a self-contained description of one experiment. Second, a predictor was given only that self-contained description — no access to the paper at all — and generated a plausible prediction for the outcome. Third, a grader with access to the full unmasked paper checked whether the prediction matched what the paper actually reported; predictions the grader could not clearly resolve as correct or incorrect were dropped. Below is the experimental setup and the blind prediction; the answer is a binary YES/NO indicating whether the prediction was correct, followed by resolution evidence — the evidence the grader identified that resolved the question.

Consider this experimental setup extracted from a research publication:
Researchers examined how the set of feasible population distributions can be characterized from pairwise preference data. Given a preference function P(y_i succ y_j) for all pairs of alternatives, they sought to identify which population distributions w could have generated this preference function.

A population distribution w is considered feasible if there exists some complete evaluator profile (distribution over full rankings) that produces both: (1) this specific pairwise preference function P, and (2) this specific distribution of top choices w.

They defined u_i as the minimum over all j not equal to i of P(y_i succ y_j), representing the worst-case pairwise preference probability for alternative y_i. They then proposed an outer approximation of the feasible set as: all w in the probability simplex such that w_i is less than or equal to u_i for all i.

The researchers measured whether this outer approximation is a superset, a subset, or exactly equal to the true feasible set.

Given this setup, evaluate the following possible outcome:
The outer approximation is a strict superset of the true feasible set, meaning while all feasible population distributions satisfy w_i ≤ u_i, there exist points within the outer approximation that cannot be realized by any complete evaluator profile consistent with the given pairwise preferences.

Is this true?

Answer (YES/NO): NO